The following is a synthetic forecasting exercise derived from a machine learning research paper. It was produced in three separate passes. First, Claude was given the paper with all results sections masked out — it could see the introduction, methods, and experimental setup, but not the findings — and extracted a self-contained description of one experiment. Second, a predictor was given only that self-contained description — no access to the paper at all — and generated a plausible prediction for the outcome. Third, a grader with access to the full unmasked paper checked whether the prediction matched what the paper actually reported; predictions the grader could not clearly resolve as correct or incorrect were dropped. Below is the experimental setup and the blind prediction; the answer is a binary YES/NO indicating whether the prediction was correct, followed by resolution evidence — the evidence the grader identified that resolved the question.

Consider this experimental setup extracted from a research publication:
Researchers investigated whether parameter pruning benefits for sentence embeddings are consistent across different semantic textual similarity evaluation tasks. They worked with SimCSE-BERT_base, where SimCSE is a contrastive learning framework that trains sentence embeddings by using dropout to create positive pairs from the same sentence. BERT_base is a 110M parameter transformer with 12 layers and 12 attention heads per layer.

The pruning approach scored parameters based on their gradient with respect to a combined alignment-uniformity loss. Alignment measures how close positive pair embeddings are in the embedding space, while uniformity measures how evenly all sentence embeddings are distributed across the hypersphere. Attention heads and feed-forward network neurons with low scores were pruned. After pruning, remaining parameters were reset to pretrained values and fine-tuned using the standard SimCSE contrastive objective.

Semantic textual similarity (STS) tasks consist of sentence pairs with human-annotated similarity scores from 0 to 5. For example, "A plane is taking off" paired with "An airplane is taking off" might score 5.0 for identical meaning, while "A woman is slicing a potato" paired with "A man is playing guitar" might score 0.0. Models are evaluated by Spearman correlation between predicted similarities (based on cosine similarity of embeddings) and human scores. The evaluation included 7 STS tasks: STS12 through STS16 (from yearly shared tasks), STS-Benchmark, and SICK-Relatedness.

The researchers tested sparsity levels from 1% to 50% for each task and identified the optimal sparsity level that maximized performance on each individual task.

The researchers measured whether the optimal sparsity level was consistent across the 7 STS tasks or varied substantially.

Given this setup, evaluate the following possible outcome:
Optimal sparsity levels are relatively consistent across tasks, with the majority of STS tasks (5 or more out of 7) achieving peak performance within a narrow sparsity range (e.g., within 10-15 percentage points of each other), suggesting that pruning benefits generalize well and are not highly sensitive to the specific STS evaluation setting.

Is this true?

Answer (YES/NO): NO